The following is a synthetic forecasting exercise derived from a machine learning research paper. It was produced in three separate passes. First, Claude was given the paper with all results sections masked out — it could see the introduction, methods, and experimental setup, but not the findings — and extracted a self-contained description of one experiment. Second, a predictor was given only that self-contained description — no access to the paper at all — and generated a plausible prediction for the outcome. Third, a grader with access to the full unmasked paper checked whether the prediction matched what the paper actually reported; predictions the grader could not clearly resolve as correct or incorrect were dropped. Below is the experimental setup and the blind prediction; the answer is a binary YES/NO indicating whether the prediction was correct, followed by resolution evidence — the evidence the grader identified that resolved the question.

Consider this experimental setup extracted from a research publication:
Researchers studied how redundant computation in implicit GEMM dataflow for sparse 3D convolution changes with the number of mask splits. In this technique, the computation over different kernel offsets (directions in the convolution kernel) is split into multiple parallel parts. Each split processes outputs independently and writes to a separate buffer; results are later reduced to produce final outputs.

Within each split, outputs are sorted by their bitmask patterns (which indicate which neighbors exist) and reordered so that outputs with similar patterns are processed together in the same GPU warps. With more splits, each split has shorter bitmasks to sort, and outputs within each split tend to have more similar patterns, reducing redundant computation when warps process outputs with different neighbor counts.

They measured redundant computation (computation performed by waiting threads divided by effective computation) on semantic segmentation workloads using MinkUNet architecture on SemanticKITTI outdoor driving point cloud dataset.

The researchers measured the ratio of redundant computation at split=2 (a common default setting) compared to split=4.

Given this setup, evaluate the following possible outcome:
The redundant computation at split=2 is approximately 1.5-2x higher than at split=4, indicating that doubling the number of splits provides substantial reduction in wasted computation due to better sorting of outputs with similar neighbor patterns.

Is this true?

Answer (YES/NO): NO